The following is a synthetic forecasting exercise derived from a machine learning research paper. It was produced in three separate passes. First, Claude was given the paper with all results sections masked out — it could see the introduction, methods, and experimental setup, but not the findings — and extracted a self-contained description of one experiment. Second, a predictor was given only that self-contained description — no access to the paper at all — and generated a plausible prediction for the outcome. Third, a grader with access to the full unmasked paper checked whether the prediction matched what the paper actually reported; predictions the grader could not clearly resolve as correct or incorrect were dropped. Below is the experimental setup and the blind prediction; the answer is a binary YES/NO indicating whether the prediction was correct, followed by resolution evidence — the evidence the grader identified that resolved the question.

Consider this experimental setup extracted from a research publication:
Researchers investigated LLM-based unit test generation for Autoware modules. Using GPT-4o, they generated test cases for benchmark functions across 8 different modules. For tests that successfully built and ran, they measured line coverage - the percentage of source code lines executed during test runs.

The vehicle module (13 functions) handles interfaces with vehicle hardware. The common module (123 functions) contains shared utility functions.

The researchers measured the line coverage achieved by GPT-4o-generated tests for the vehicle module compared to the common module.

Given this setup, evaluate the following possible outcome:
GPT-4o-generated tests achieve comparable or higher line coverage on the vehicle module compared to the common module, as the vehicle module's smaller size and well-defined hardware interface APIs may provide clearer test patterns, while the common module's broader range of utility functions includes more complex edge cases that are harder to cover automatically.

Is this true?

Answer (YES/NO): YES